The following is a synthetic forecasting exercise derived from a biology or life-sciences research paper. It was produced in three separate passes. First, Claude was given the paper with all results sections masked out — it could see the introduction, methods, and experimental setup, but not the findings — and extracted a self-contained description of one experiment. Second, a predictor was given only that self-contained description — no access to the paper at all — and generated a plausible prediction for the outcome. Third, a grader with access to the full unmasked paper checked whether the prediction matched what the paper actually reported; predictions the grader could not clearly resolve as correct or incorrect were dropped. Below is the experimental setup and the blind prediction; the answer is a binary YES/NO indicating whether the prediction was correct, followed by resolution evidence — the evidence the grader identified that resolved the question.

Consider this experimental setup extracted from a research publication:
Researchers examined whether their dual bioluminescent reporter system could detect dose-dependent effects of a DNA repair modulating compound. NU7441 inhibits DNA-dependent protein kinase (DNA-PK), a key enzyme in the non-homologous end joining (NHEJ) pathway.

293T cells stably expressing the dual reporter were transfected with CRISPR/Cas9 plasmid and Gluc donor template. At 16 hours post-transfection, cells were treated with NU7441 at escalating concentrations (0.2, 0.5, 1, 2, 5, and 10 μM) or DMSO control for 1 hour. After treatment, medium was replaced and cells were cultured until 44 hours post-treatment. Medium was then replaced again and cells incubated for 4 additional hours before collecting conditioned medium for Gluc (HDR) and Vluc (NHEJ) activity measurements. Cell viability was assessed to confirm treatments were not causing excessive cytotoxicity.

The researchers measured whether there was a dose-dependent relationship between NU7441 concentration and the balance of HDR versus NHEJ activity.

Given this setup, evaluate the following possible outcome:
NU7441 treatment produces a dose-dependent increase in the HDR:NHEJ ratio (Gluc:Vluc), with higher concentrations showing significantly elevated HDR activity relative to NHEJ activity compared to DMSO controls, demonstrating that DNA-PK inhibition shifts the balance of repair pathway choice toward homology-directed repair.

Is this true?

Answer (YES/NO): YES